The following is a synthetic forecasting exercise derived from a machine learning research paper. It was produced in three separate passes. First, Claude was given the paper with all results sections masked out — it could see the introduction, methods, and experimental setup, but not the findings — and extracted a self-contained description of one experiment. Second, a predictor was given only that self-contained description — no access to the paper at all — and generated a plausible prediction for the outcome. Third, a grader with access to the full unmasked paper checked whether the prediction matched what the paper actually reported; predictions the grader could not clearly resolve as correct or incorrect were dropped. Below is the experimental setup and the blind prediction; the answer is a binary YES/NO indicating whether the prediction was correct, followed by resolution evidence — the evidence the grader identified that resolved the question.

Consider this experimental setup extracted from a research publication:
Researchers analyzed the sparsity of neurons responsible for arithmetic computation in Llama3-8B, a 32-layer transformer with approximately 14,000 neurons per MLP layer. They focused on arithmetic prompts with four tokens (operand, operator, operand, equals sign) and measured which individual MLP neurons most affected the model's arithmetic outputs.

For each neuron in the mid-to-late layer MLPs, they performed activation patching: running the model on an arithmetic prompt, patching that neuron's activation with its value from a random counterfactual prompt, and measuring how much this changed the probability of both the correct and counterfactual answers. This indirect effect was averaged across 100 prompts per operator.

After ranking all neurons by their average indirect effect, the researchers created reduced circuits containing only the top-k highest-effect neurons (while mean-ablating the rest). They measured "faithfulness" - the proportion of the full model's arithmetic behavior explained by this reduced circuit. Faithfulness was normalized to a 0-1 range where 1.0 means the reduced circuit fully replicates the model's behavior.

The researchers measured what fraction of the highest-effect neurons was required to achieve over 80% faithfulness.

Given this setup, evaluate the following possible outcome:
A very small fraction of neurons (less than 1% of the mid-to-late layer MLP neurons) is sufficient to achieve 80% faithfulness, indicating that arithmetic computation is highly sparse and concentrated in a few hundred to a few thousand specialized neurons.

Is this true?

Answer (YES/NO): NO